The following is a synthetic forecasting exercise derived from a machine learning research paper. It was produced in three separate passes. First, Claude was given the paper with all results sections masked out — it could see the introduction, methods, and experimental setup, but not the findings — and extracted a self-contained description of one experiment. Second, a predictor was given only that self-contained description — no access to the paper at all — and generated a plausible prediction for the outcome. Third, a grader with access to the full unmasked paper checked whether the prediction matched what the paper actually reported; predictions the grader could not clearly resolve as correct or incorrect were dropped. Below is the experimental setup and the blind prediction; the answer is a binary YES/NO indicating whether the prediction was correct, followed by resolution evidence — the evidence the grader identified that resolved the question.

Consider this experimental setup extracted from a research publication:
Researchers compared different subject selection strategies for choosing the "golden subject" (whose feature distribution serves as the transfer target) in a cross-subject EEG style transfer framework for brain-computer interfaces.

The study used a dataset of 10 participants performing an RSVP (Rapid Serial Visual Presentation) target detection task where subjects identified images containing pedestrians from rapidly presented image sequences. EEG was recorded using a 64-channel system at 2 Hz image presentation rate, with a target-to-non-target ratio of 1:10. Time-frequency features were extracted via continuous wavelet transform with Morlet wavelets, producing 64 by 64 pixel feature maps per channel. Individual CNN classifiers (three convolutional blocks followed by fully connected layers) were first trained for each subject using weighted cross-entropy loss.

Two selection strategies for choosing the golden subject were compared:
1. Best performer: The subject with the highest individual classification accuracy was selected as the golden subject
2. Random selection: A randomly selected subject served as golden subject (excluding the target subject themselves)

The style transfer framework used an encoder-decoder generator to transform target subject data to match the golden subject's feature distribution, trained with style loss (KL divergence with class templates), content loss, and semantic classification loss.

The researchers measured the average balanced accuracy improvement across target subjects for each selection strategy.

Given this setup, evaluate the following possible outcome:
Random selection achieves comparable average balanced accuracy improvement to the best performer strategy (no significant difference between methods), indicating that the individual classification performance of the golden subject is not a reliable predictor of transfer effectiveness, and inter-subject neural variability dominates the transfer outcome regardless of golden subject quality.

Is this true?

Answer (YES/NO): NO